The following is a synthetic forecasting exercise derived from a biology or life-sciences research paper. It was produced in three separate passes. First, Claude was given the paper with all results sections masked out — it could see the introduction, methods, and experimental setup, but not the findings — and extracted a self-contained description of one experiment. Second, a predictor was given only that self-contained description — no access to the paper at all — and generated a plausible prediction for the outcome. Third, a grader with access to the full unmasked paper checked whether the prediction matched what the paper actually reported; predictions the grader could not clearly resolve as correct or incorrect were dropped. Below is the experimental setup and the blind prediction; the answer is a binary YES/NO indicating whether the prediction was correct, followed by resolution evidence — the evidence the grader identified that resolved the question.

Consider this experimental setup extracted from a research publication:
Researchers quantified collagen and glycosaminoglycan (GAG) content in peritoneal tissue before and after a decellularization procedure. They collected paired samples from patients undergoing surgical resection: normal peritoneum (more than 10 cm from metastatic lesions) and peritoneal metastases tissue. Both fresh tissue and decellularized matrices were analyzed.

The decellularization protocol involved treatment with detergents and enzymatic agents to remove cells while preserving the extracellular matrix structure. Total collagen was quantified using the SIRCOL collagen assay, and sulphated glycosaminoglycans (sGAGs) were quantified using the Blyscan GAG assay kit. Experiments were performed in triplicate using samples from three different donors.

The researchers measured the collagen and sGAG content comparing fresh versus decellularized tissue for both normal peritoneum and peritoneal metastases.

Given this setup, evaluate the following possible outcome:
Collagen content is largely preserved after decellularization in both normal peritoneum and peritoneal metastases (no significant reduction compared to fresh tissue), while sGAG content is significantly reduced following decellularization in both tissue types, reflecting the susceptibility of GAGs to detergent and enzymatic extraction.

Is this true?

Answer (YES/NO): NO